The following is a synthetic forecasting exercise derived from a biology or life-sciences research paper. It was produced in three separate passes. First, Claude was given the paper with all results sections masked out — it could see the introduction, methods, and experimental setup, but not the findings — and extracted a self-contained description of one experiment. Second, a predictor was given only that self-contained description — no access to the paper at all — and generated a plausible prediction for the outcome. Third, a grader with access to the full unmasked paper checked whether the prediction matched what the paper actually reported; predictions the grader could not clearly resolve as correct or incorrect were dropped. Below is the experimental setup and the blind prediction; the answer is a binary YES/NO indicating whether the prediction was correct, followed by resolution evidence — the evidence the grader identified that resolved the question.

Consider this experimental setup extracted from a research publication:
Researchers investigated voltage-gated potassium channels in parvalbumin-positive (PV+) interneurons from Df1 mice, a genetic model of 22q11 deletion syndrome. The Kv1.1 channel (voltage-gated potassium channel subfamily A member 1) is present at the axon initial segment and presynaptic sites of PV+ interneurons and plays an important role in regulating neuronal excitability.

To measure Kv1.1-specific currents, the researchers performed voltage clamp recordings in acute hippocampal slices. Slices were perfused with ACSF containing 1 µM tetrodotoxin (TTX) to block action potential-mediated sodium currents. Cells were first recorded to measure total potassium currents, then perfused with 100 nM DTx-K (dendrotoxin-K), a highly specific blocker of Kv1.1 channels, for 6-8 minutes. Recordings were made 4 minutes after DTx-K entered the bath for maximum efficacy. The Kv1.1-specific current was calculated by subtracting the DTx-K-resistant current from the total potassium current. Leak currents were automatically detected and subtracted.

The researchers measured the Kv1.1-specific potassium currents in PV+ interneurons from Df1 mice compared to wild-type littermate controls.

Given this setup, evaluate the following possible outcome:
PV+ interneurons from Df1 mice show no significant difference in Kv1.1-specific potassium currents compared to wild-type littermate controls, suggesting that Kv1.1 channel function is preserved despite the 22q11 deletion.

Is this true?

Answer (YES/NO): NO